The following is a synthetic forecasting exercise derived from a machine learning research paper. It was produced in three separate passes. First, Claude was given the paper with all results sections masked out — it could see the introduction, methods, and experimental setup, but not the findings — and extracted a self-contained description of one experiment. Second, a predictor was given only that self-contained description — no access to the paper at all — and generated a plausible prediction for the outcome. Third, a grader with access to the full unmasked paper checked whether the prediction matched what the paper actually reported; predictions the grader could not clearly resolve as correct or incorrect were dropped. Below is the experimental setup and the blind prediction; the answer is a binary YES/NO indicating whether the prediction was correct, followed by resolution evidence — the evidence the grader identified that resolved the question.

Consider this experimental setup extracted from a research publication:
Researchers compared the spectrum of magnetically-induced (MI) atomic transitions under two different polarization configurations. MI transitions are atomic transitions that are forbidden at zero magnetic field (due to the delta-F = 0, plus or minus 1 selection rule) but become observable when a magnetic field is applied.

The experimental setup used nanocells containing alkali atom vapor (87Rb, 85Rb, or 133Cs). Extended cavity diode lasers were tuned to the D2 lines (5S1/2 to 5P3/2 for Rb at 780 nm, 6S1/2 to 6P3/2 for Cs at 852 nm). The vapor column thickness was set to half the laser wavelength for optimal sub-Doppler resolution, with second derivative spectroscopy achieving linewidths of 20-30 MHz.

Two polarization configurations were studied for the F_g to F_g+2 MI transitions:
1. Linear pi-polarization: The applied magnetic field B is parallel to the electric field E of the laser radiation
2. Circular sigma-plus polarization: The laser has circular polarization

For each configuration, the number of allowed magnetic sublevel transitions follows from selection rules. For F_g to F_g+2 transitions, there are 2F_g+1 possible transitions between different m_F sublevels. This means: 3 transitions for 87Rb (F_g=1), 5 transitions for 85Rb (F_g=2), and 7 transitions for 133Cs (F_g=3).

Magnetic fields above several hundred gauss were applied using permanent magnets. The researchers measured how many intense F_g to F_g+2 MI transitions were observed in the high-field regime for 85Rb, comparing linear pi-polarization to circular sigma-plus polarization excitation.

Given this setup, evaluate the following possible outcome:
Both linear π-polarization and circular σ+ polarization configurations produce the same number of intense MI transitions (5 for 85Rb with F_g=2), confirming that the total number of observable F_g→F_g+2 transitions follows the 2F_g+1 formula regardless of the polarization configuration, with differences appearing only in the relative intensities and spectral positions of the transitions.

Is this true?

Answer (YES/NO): NO